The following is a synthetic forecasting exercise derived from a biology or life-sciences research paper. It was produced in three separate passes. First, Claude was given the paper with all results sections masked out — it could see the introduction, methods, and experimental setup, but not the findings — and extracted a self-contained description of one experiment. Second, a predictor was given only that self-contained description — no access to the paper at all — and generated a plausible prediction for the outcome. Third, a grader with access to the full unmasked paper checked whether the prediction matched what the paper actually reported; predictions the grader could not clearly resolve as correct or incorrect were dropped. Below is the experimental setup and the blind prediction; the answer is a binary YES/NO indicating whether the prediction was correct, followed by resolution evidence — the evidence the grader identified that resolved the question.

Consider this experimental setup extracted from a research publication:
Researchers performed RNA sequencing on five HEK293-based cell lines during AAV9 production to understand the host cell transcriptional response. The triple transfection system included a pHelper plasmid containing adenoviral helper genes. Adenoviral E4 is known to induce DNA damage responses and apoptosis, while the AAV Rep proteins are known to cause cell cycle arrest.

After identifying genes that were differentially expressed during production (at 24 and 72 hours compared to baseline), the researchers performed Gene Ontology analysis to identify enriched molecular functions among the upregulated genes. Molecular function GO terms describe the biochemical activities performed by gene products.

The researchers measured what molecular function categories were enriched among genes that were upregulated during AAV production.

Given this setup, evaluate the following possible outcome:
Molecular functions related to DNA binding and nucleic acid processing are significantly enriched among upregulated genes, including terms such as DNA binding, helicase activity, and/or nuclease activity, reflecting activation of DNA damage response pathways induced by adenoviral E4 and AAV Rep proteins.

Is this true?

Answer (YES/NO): NO